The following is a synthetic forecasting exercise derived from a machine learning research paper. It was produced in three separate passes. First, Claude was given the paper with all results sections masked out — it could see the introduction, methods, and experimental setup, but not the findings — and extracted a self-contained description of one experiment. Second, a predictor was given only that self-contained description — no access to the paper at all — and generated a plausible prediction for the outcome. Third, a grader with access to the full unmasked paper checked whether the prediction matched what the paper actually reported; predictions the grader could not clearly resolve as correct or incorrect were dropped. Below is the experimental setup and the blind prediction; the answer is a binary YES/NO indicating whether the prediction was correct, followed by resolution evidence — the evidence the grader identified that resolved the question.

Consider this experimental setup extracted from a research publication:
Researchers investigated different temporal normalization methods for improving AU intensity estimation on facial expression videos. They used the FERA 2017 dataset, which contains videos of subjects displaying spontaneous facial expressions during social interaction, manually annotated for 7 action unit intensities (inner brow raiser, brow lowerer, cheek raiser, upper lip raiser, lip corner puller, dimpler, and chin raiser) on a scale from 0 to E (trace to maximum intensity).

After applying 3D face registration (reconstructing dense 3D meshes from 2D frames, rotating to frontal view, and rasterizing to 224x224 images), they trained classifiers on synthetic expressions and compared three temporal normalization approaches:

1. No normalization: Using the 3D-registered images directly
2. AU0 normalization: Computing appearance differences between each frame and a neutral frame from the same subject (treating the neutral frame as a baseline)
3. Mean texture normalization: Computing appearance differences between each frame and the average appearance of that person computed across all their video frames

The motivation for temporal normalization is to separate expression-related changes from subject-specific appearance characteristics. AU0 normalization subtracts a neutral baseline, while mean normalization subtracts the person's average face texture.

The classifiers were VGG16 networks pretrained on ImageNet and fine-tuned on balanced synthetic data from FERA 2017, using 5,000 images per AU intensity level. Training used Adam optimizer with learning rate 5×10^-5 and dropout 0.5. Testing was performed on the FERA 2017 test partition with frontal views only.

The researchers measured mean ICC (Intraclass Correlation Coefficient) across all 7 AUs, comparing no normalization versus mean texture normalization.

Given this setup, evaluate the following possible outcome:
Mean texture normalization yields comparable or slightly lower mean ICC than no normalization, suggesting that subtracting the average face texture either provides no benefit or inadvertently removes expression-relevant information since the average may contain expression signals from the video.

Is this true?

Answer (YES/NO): NO